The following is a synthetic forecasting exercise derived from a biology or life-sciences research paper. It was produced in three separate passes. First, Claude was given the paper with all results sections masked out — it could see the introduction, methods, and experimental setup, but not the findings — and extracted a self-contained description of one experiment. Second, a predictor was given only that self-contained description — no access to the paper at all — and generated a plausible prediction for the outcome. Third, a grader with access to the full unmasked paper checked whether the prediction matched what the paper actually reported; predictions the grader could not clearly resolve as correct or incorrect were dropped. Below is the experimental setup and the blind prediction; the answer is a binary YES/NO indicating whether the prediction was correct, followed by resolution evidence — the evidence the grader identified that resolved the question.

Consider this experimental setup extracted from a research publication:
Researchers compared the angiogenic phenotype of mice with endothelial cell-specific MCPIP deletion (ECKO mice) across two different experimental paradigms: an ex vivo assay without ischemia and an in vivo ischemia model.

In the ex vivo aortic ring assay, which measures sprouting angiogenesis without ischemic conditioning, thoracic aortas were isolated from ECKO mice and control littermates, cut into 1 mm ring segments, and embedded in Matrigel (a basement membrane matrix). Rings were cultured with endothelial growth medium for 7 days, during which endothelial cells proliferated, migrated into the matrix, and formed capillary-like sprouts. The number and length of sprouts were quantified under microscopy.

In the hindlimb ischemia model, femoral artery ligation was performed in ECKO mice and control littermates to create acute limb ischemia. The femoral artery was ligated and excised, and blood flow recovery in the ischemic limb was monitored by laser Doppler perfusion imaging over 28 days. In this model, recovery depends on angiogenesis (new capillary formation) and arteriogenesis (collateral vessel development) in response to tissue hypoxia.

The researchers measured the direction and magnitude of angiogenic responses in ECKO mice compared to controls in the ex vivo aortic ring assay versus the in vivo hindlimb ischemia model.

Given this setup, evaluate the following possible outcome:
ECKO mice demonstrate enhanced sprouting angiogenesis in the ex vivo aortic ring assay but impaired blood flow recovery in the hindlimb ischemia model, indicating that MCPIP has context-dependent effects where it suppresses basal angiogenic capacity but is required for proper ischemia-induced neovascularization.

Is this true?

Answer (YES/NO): NO